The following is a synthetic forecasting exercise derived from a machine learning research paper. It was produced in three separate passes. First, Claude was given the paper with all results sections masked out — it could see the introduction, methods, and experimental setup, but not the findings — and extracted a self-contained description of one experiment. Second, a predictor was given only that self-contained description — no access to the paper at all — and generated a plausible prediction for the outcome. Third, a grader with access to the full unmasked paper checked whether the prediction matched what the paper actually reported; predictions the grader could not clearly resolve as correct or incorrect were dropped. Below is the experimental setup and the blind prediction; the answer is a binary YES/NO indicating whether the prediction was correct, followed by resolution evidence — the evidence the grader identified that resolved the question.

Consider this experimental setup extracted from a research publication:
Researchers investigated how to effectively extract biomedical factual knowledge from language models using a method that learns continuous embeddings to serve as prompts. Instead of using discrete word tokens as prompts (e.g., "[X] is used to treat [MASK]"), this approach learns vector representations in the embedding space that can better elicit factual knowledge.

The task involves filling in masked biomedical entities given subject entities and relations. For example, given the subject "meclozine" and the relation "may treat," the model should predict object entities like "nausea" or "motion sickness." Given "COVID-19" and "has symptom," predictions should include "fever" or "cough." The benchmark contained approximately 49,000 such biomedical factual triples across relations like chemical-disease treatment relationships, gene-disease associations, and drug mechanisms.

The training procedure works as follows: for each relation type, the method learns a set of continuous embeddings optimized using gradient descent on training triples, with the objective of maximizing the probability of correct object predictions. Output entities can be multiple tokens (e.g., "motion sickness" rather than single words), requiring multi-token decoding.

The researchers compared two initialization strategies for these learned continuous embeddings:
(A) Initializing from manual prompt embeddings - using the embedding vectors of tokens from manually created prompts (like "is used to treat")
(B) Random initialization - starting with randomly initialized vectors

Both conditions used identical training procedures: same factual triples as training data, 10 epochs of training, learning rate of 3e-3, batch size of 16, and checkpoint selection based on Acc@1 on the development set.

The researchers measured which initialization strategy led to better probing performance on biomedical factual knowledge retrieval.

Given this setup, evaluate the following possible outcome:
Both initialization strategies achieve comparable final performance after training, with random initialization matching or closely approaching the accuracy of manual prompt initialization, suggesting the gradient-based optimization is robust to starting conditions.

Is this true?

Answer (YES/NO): NO